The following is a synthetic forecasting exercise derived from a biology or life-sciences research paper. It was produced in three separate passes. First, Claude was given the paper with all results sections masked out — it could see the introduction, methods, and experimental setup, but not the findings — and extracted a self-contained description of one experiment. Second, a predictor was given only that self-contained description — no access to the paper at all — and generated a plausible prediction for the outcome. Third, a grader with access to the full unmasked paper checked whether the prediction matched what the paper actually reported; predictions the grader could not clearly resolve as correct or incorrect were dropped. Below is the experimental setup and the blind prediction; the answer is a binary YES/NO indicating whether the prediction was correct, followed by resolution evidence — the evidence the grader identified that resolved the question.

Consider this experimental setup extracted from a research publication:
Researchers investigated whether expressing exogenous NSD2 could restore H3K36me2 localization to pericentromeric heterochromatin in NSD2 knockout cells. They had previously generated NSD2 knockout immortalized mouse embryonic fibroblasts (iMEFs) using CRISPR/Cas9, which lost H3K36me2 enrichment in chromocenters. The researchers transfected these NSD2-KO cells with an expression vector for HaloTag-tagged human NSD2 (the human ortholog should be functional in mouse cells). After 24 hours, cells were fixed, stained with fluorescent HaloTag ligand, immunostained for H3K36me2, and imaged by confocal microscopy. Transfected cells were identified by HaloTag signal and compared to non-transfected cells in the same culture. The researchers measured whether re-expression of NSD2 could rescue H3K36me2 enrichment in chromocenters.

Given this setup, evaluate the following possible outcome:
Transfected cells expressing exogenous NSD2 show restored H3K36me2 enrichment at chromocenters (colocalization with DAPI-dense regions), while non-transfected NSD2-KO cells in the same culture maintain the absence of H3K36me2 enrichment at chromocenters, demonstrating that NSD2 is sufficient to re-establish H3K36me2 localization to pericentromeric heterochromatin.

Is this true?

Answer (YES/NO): YES